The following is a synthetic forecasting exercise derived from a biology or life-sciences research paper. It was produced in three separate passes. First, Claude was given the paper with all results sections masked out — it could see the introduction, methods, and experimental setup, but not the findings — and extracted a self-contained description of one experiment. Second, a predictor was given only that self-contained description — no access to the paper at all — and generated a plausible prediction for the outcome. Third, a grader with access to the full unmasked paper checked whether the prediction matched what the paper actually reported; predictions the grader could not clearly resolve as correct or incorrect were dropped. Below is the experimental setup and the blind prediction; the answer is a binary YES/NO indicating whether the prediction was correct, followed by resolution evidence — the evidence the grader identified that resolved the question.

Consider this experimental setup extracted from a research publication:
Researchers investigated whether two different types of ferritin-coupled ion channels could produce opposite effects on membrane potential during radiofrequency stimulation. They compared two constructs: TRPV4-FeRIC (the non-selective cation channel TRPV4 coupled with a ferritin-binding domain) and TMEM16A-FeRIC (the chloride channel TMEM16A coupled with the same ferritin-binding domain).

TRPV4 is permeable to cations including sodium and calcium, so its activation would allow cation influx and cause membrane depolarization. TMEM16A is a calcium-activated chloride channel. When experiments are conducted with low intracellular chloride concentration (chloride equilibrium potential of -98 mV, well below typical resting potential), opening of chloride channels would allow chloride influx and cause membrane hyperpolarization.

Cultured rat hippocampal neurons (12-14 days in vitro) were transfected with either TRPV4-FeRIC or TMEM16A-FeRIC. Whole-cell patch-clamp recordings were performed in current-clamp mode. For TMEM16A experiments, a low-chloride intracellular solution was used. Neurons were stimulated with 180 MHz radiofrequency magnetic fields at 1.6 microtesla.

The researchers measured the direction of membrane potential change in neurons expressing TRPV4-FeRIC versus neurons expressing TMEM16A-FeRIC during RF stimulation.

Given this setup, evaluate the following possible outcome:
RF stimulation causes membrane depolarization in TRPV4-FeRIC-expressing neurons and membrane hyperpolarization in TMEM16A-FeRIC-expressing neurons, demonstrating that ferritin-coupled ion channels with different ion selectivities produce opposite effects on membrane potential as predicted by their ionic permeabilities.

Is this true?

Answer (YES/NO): YES